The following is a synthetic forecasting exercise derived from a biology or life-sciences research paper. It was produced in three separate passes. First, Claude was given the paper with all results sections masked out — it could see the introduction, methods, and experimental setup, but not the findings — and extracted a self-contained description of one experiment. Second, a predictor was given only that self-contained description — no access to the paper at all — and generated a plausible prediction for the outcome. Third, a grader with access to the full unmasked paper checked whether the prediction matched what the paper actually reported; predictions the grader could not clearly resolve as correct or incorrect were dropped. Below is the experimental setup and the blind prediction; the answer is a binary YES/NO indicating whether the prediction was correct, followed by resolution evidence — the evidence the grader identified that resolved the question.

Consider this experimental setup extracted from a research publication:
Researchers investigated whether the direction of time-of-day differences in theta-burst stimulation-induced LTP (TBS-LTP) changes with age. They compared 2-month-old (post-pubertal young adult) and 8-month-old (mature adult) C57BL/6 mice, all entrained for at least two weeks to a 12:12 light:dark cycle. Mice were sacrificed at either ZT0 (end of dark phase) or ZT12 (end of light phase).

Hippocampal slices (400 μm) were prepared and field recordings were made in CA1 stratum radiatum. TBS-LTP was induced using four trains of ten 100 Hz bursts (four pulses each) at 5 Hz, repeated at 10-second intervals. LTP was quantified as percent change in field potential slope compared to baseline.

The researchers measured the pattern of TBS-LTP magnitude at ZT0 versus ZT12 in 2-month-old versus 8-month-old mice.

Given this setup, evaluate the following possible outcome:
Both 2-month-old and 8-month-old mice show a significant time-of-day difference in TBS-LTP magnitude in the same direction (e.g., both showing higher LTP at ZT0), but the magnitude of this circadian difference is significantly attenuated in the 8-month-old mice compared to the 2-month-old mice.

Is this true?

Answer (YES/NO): NO